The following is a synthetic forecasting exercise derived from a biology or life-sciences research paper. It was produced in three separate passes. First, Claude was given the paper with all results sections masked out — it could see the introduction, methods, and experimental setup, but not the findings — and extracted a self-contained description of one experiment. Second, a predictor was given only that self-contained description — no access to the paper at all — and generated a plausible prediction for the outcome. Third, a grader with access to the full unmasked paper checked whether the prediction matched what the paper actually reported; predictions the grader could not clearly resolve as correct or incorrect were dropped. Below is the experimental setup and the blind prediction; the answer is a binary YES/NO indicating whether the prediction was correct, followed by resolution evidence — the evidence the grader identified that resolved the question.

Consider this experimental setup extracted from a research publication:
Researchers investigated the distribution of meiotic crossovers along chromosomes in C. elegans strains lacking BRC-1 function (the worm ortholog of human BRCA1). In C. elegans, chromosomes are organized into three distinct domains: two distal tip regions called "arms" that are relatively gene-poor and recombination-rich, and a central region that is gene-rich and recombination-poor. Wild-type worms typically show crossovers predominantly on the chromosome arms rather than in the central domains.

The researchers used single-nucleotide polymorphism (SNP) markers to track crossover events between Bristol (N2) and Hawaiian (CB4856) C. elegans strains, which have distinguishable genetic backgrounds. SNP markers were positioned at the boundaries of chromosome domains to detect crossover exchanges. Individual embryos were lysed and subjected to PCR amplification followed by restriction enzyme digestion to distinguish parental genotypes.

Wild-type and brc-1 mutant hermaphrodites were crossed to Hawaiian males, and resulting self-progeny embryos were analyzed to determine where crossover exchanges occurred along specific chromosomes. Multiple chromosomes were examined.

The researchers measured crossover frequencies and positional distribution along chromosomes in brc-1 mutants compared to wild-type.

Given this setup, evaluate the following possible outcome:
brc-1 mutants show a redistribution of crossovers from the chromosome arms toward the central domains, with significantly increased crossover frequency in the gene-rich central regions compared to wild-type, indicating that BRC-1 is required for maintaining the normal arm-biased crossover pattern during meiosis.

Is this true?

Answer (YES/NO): YES